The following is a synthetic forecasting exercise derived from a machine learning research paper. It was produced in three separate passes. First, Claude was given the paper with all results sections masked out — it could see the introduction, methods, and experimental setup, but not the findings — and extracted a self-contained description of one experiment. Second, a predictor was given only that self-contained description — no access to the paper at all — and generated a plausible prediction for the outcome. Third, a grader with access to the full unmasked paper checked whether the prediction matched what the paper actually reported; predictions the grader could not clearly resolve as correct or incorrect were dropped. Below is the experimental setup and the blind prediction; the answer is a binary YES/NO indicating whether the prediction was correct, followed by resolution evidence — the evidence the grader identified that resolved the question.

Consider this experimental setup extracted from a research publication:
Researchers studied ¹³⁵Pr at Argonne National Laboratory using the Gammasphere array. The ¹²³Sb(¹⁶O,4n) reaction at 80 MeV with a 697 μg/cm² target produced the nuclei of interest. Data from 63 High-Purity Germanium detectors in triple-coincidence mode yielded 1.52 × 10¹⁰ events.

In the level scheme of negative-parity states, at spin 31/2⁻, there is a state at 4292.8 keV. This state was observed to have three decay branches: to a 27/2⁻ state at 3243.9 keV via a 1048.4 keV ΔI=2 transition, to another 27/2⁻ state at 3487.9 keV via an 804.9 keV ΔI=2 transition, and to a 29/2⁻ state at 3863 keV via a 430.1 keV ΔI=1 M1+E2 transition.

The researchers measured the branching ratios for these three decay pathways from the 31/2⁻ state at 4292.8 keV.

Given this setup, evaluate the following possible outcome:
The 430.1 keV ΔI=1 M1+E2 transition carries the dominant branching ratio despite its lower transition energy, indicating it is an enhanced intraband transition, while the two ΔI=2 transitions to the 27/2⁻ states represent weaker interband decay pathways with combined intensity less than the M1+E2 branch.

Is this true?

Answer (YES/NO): NO